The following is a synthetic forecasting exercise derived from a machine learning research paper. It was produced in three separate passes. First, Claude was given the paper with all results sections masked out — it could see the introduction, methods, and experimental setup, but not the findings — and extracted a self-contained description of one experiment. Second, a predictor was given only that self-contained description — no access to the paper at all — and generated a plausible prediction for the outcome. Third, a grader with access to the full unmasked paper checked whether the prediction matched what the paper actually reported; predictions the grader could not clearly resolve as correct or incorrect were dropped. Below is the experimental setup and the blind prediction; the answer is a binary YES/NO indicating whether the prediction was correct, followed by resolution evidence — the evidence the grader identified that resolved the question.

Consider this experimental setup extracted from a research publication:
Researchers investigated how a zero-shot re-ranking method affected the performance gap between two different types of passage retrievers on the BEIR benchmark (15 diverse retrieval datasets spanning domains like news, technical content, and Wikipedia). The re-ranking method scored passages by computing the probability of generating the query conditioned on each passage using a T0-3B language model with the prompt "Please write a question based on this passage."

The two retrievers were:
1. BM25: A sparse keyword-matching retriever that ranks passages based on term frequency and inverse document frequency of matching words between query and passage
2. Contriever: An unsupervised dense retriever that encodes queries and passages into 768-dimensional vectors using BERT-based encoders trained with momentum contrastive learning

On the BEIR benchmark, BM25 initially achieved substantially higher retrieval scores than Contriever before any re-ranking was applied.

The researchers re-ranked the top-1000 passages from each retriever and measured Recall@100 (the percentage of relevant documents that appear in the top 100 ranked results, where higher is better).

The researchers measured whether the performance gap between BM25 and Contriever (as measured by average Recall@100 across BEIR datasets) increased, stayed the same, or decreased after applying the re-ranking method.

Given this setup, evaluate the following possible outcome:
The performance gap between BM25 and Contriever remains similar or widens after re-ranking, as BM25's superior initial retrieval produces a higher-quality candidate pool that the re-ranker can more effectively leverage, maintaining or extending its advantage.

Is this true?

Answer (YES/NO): NO